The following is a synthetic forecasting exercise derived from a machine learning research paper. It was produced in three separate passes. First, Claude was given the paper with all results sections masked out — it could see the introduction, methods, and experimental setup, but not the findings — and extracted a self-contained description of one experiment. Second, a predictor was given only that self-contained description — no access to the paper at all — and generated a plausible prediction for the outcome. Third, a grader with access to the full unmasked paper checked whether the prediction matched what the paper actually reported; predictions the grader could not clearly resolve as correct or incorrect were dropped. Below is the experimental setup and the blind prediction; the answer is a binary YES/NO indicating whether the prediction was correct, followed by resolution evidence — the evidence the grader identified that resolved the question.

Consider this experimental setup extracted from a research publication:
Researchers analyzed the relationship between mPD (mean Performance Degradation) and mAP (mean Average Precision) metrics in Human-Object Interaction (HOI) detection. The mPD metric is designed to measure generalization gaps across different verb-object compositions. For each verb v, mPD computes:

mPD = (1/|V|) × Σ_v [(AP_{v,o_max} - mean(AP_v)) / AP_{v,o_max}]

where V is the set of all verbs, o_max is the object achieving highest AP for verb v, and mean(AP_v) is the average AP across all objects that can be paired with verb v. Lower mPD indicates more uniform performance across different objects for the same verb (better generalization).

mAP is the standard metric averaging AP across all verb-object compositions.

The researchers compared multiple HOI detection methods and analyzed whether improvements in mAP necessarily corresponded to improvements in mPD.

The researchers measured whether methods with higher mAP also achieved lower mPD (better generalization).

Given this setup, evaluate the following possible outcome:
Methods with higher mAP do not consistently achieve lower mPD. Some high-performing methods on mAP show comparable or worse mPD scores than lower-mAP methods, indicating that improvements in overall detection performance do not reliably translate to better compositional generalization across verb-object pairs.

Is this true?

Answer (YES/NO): YES